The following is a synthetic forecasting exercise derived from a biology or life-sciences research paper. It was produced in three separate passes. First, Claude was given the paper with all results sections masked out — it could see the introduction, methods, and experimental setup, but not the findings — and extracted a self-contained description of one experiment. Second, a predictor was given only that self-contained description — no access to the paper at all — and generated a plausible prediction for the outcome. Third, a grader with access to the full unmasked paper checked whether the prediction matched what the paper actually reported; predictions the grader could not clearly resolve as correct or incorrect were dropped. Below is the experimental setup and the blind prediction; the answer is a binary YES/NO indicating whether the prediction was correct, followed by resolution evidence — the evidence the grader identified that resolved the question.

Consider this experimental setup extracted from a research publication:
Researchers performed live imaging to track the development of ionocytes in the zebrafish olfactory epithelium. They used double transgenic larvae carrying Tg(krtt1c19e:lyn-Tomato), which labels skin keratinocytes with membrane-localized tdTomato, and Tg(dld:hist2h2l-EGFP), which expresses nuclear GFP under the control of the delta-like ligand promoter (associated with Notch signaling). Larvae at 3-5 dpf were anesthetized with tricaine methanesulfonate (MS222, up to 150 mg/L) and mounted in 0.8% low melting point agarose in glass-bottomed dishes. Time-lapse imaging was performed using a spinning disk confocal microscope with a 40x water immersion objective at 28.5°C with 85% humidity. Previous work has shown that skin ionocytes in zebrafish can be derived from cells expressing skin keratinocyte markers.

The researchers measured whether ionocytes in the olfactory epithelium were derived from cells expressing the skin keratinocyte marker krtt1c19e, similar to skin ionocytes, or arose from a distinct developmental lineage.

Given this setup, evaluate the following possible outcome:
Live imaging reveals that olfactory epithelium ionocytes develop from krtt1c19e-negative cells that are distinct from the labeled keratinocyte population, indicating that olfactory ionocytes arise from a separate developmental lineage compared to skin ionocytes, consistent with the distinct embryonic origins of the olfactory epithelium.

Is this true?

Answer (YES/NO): YES